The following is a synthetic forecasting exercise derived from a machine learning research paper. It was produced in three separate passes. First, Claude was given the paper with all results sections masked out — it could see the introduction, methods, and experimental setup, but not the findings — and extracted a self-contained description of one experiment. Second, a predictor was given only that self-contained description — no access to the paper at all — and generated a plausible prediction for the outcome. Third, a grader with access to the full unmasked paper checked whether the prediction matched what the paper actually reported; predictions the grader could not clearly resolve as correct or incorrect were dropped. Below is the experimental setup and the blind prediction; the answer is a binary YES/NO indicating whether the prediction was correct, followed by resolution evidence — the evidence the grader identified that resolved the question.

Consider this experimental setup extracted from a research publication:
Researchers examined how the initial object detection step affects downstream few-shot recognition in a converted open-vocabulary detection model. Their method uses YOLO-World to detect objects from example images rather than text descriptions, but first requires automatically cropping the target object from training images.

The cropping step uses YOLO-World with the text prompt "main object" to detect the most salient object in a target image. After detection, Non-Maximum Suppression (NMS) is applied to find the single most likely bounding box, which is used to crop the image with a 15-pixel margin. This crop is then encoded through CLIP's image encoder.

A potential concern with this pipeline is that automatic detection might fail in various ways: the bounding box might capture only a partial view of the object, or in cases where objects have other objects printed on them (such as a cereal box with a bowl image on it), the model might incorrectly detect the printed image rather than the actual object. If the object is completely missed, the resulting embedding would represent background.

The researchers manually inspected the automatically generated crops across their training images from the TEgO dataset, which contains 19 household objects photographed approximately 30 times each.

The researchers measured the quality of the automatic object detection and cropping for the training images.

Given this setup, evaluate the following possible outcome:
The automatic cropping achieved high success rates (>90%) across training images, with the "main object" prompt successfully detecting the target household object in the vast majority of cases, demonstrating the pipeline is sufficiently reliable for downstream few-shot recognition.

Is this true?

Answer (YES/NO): NO